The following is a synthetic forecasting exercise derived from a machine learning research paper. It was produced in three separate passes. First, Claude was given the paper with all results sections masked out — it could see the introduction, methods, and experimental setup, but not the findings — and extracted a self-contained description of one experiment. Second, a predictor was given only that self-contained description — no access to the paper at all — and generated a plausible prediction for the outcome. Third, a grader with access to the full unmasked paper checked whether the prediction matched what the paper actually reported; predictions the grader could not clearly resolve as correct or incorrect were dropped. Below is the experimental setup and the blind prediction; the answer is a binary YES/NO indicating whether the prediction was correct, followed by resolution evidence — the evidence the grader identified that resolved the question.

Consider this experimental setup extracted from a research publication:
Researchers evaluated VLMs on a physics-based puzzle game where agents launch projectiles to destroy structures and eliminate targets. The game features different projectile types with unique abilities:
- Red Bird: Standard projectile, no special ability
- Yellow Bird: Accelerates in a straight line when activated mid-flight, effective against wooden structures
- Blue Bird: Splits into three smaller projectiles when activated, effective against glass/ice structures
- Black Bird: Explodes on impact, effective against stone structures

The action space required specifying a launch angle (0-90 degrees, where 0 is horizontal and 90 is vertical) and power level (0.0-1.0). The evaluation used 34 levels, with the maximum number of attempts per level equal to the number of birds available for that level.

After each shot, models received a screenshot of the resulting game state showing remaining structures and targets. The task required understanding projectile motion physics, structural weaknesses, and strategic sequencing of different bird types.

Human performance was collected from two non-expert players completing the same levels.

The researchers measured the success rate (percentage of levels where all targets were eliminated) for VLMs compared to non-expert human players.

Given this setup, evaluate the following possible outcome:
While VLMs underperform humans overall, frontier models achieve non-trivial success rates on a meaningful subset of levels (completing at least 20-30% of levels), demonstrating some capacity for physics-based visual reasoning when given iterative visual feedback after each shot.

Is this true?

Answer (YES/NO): YES